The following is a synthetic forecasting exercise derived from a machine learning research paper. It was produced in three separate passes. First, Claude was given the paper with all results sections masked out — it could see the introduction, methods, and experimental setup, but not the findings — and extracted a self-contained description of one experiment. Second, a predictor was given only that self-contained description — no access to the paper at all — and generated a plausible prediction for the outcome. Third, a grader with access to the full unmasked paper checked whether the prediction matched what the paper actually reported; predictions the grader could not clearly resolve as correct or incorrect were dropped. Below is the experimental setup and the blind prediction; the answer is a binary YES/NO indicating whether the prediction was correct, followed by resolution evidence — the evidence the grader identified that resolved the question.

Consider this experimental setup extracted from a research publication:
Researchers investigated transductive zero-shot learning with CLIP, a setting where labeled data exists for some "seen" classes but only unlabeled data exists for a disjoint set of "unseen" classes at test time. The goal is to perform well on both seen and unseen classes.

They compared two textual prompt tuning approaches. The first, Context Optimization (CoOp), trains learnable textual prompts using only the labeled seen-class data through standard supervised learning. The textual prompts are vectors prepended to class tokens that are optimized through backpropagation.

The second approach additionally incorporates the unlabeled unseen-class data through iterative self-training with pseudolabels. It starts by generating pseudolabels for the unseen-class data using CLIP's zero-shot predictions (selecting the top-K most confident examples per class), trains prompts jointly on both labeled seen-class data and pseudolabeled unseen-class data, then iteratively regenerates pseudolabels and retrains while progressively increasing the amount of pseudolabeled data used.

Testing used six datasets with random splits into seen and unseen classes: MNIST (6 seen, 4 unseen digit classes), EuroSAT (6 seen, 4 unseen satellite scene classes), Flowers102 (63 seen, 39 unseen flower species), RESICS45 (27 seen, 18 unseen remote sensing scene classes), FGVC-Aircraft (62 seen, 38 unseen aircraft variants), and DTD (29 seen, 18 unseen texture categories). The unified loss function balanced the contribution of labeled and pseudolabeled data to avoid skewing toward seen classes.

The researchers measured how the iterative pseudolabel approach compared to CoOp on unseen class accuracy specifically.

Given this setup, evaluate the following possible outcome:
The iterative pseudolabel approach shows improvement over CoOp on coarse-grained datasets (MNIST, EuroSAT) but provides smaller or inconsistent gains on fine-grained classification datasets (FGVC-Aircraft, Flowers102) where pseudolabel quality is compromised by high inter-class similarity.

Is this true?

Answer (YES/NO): NO